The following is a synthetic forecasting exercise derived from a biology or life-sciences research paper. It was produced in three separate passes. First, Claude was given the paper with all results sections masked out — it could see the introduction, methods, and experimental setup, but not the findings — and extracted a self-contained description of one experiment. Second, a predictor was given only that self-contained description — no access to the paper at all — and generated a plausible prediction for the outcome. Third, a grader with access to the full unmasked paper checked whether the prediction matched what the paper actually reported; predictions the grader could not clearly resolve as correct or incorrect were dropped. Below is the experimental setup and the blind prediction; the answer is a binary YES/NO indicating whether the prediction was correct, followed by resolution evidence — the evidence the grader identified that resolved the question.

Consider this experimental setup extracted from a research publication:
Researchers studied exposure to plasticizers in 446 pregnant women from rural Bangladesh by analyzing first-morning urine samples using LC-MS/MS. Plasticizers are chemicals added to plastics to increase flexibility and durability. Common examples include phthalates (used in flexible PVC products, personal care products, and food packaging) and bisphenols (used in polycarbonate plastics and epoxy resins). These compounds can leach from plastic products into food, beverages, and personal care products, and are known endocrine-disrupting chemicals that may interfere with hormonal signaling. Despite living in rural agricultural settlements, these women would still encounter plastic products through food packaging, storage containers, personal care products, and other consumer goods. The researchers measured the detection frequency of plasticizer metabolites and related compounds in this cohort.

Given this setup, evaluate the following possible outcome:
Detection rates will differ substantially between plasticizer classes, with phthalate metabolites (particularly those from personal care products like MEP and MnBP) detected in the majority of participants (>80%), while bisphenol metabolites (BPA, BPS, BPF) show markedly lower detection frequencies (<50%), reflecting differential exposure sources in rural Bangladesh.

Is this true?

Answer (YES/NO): NO